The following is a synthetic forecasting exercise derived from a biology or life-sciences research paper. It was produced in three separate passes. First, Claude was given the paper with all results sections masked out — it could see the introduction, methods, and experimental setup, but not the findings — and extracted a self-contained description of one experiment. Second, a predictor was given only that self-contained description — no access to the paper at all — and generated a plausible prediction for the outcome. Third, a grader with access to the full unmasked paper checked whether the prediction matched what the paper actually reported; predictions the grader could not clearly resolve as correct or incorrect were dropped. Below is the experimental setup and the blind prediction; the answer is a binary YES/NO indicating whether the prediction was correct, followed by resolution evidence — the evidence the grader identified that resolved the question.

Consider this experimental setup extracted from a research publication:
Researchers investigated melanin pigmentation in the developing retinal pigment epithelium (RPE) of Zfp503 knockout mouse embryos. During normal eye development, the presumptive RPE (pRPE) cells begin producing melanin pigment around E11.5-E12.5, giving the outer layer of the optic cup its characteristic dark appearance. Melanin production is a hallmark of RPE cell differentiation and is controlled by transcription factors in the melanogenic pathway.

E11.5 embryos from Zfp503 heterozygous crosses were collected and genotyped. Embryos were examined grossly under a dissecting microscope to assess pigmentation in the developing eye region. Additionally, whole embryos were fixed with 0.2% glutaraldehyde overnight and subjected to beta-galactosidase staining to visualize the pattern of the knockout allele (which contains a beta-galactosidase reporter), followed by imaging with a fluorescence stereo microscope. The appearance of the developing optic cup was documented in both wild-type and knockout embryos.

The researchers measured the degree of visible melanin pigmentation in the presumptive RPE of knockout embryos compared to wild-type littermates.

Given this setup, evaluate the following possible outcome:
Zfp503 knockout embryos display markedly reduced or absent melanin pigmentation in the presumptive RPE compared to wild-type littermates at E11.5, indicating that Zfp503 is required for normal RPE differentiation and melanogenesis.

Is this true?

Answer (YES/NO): YES